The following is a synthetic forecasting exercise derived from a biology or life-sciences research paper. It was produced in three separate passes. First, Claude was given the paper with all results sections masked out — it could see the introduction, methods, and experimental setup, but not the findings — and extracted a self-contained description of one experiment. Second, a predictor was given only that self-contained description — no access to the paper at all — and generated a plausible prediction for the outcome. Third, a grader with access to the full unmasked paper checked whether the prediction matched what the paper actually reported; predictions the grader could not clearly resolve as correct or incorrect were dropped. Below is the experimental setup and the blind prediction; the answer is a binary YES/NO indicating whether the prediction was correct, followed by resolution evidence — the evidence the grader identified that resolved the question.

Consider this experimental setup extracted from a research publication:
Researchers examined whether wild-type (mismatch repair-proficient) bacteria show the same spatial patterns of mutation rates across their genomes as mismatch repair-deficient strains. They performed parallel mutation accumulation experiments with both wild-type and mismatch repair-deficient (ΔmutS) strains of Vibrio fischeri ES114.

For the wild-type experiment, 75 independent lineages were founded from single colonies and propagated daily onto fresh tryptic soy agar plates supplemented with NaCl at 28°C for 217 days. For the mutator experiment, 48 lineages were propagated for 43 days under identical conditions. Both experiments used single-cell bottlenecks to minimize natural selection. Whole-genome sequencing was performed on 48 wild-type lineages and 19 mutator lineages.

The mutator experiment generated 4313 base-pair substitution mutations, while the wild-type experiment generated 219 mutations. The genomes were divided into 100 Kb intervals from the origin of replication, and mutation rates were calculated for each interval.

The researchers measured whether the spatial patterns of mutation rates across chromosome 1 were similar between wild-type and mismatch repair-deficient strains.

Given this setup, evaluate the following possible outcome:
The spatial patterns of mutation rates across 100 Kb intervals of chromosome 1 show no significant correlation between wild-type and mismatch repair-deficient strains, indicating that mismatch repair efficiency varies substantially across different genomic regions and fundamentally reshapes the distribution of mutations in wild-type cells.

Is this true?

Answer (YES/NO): YES